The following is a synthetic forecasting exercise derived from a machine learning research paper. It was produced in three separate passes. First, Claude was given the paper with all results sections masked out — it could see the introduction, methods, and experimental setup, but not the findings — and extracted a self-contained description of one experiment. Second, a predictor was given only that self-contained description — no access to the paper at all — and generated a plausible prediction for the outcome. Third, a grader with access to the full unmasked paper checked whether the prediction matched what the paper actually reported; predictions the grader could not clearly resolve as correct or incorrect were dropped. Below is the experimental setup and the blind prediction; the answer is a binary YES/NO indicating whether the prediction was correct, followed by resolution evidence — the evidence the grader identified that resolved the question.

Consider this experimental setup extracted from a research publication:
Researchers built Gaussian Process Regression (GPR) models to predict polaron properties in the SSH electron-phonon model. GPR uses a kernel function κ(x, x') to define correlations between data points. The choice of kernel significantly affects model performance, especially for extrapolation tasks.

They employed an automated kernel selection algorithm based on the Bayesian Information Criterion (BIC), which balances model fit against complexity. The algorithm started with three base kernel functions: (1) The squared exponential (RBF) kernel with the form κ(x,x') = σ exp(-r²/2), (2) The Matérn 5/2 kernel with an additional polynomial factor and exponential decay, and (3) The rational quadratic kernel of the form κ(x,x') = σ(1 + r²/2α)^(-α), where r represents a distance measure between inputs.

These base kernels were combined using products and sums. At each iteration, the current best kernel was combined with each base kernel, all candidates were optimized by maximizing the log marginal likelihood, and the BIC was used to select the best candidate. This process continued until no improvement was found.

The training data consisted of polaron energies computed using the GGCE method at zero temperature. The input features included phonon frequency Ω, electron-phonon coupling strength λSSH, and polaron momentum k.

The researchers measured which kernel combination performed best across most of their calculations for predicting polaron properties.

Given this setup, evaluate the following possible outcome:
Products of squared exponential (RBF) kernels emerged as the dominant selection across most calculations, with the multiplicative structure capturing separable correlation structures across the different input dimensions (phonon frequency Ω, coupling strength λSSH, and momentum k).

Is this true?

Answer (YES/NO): NO